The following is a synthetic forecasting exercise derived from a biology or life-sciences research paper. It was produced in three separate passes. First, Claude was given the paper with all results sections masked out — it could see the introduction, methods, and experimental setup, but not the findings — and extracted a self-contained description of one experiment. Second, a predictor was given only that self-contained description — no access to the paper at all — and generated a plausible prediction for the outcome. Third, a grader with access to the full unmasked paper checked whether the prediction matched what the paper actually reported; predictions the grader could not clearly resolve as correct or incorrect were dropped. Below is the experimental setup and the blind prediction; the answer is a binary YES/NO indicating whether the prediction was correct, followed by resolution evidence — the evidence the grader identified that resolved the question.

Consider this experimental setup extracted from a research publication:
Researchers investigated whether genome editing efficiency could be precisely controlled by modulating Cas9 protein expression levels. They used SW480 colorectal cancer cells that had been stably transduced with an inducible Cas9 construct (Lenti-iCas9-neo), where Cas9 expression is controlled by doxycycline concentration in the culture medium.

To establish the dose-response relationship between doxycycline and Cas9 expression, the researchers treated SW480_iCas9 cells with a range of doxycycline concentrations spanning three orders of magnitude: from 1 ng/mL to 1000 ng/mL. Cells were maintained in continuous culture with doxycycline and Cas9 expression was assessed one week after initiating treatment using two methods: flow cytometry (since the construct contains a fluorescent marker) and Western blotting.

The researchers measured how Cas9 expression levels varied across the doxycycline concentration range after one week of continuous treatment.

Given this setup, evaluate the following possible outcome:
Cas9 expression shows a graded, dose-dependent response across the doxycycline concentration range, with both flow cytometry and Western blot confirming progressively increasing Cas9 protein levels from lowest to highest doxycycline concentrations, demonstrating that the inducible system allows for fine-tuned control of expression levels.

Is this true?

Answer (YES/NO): YES